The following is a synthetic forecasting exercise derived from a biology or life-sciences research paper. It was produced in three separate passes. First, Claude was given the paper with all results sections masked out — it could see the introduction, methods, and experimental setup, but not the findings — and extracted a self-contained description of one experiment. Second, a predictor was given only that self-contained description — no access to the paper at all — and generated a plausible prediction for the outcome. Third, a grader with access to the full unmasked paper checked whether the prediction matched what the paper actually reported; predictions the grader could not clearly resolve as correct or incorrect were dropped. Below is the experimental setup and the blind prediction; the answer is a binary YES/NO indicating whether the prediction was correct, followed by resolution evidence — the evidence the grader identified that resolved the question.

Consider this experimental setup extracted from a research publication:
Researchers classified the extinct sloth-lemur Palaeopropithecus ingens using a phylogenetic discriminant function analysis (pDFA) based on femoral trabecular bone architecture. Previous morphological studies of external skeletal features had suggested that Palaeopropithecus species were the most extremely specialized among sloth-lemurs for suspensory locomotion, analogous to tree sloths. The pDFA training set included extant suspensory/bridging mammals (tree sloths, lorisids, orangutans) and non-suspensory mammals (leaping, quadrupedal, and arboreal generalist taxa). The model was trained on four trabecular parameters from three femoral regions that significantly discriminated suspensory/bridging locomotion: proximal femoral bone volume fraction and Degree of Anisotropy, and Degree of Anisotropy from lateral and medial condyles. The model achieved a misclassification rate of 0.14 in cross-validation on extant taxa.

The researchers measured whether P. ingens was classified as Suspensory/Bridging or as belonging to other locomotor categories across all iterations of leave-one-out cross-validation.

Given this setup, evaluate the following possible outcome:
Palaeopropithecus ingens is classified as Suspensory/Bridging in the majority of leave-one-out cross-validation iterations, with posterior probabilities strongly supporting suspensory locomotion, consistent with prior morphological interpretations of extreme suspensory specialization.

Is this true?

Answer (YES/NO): NO